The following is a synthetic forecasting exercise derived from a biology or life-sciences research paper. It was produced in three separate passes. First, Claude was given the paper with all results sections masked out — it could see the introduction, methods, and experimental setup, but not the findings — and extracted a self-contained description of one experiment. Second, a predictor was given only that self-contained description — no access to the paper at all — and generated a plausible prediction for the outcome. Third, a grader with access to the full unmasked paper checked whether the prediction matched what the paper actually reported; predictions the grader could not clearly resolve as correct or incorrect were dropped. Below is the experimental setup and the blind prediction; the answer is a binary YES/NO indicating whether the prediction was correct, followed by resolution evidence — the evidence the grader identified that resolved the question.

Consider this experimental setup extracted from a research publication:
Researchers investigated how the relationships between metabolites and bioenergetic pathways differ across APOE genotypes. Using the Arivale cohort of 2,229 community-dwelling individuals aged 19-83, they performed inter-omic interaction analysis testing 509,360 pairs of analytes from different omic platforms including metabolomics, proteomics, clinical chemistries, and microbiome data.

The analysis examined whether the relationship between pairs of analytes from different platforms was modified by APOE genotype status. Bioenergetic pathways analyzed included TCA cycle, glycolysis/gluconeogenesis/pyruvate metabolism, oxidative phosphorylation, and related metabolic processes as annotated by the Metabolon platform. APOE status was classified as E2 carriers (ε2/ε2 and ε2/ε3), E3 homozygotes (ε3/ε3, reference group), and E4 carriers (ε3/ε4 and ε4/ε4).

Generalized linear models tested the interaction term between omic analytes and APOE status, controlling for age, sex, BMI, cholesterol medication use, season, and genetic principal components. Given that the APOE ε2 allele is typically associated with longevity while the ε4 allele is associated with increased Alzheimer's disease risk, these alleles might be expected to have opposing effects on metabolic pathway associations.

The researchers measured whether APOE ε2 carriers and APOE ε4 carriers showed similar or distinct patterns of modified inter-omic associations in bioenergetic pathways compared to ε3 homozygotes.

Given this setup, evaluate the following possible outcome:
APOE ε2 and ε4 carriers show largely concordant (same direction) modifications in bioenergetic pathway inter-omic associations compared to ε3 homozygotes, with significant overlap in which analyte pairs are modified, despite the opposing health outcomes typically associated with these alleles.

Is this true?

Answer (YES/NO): NO